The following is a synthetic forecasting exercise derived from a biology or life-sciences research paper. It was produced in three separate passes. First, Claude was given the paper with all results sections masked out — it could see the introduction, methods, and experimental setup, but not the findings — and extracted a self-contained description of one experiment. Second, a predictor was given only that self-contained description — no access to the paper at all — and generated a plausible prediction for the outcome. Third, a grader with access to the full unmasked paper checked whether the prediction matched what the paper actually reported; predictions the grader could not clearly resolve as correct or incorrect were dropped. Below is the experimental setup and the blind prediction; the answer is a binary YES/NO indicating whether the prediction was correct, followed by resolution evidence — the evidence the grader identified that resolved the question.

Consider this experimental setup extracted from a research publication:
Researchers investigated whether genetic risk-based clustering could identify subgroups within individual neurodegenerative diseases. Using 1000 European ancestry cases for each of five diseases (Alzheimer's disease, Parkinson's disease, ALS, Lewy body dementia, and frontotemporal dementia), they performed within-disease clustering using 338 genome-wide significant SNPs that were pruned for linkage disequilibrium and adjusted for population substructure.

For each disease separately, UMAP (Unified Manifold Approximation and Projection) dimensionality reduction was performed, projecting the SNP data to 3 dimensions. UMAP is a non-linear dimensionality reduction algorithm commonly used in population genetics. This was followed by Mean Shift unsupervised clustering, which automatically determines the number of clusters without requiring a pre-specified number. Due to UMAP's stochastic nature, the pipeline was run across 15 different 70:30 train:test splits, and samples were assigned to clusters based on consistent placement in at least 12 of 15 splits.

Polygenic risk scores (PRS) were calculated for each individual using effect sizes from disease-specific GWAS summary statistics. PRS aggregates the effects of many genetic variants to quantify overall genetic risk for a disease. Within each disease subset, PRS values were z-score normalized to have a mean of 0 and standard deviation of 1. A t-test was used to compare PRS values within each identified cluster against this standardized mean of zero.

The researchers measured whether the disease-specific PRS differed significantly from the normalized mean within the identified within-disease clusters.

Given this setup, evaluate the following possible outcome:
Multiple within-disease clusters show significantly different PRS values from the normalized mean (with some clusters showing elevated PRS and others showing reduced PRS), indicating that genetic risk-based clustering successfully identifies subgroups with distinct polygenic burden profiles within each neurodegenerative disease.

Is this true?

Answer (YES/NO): YES